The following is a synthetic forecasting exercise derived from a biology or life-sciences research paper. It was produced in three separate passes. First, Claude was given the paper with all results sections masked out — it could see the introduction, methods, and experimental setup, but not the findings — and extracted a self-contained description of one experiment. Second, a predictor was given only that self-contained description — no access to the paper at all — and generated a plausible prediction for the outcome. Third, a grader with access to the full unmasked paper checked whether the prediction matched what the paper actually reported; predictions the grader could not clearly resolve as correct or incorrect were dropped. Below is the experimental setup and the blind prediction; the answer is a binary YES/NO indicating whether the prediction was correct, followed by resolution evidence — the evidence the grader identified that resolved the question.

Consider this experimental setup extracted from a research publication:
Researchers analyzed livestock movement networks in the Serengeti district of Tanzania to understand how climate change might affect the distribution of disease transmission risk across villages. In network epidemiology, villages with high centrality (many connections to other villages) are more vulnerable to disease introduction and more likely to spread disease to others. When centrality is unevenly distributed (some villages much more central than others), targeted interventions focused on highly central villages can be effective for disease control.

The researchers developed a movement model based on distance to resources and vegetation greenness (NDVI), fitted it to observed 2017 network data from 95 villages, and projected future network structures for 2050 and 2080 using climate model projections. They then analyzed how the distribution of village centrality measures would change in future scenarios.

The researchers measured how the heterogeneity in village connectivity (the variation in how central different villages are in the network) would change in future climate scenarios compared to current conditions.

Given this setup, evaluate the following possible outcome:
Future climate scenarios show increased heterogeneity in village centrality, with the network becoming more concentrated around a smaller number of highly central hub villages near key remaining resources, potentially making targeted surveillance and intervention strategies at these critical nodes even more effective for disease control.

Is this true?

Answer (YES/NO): NO